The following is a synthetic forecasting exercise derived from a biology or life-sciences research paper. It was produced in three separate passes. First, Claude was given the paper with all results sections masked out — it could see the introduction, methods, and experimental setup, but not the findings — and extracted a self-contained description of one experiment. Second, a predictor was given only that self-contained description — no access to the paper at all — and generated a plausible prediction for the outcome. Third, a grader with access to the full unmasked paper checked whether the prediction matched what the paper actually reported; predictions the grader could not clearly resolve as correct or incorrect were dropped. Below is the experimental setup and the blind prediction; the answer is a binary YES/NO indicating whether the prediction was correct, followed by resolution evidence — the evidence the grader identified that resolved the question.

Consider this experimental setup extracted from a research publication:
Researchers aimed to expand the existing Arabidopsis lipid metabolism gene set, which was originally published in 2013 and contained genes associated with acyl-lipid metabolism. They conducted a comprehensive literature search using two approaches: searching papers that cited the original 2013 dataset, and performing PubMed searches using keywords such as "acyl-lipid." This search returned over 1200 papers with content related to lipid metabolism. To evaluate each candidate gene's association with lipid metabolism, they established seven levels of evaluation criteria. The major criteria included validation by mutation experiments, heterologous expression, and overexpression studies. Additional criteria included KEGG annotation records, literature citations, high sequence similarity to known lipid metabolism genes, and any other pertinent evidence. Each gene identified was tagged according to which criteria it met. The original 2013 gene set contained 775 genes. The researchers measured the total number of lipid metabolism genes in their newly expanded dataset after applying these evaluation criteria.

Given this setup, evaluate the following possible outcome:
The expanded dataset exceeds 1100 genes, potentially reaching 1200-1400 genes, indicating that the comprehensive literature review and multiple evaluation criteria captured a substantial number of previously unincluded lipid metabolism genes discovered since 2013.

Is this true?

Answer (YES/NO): NO